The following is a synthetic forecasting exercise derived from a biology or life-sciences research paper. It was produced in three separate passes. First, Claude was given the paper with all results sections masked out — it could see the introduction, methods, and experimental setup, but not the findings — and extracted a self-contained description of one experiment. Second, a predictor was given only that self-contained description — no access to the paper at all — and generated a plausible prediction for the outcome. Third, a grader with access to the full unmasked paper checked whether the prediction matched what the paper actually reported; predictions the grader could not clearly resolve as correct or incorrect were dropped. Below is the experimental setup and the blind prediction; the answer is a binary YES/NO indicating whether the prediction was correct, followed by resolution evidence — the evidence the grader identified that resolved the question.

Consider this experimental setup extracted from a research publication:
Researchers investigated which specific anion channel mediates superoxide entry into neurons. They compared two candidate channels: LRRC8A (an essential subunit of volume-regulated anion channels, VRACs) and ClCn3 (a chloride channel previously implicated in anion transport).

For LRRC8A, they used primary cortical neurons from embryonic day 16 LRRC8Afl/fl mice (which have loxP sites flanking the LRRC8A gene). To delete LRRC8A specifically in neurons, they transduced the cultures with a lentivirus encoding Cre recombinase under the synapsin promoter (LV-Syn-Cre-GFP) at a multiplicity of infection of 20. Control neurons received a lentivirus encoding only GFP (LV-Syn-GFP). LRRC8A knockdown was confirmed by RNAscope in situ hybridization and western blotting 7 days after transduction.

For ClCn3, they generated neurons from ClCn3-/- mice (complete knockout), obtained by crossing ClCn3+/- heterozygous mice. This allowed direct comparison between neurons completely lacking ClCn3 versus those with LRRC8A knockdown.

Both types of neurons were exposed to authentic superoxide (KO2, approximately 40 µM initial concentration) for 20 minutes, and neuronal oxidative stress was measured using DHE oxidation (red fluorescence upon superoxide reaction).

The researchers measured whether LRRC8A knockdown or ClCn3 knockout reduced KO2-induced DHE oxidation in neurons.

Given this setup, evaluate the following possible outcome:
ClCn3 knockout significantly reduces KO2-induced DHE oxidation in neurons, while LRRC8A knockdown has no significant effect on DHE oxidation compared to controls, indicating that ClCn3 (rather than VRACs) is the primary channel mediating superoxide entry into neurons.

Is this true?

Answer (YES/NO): NO